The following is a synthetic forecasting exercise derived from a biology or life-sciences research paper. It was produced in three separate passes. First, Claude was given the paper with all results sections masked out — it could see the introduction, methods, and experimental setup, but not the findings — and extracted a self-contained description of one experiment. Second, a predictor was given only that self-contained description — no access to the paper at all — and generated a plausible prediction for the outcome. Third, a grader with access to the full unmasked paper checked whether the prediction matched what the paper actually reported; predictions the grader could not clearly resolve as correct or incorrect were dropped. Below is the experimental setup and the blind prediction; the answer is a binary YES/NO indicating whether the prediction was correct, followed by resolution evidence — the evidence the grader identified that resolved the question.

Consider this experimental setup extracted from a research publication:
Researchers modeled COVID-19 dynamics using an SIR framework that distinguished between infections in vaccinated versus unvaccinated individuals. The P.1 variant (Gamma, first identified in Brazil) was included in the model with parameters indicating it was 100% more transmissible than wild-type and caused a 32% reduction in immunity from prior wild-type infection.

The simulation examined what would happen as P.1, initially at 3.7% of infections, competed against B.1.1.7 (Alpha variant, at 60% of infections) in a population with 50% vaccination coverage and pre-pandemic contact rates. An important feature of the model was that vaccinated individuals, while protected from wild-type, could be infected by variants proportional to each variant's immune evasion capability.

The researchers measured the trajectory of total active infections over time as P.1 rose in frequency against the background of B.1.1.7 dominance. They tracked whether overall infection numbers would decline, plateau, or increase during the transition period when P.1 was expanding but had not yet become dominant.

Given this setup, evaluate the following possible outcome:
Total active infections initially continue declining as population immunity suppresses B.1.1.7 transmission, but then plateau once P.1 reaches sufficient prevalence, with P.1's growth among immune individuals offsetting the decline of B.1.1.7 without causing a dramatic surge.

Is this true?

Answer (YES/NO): NO